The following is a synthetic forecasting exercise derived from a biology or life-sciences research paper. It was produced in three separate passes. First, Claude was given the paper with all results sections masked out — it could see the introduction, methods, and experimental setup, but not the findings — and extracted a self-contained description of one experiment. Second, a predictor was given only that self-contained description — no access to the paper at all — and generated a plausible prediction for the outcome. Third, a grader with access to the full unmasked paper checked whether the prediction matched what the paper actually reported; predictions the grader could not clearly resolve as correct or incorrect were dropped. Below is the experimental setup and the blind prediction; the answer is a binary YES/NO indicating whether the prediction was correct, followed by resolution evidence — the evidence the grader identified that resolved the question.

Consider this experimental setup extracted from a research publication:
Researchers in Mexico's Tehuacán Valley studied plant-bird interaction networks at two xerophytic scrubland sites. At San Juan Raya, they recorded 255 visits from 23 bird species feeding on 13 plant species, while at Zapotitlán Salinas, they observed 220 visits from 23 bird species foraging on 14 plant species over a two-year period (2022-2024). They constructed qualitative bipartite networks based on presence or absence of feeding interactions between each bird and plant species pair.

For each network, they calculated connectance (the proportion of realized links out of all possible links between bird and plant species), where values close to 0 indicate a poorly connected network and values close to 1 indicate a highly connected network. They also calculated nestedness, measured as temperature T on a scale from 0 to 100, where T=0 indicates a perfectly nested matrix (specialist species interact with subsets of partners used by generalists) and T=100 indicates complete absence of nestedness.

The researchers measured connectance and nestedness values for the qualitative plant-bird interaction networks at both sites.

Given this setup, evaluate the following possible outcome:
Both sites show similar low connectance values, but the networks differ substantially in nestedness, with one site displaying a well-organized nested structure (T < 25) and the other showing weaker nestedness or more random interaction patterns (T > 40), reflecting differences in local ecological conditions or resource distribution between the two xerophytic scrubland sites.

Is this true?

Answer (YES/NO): NO